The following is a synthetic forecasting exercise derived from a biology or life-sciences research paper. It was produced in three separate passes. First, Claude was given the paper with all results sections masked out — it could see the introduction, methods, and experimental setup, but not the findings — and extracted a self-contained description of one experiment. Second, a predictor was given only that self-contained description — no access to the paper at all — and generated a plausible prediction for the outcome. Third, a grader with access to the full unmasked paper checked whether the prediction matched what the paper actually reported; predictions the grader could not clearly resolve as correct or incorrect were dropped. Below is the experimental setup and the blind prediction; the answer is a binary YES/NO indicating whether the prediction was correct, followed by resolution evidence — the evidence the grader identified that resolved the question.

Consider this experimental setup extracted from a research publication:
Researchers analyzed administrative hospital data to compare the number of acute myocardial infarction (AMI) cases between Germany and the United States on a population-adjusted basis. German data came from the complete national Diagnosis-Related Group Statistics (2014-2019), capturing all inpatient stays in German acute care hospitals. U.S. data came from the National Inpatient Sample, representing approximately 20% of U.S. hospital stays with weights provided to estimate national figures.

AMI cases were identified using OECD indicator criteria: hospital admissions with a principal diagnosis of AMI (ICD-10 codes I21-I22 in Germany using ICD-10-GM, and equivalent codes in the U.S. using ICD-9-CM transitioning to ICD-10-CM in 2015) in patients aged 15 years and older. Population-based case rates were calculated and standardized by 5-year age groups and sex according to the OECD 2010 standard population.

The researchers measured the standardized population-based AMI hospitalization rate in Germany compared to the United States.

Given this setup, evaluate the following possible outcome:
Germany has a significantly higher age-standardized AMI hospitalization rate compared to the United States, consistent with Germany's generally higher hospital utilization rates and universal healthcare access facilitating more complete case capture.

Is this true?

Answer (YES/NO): NO